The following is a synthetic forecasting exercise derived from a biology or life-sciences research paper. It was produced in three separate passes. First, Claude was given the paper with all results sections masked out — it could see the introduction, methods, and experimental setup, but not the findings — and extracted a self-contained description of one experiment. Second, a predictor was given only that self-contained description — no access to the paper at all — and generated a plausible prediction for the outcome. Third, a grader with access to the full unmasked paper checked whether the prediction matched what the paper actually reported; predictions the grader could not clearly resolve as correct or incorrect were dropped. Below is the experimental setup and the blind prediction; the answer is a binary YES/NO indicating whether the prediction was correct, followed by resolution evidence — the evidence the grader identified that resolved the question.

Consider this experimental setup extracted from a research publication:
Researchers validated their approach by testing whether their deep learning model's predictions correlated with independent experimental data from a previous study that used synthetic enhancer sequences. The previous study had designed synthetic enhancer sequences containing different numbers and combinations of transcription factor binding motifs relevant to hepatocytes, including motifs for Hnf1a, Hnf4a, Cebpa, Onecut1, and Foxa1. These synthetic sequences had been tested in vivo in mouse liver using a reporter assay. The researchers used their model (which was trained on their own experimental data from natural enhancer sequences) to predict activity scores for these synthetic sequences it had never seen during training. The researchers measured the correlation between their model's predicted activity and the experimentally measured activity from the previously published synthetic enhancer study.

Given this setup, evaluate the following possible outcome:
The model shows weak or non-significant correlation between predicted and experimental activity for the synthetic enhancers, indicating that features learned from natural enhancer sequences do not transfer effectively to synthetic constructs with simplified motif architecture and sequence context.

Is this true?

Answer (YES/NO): NO